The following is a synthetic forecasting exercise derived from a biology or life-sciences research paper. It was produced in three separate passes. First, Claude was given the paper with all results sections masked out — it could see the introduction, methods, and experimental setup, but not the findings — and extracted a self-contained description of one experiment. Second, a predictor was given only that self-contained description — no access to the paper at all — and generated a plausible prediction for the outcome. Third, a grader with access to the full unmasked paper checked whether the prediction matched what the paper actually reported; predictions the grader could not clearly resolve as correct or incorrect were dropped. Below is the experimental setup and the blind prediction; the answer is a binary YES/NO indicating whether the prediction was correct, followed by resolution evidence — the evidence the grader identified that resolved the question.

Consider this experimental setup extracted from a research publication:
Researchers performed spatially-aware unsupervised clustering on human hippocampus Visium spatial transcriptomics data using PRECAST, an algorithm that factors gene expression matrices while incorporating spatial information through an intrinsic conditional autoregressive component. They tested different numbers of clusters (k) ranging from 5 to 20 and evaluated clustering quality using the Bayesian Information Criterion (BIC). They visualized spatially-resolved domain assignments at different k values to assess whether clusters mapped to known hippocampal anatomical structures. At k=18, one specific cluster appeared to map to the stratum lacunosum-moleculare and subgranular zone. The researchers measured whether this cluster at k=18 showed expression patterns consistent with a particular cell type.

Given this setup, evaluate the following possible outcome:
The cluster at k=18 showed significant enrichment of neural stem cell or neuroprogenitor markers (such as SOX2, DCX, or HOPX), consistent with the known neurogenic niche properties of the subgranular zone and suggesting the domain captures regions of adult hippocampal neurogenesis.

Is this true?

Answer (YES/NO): NO